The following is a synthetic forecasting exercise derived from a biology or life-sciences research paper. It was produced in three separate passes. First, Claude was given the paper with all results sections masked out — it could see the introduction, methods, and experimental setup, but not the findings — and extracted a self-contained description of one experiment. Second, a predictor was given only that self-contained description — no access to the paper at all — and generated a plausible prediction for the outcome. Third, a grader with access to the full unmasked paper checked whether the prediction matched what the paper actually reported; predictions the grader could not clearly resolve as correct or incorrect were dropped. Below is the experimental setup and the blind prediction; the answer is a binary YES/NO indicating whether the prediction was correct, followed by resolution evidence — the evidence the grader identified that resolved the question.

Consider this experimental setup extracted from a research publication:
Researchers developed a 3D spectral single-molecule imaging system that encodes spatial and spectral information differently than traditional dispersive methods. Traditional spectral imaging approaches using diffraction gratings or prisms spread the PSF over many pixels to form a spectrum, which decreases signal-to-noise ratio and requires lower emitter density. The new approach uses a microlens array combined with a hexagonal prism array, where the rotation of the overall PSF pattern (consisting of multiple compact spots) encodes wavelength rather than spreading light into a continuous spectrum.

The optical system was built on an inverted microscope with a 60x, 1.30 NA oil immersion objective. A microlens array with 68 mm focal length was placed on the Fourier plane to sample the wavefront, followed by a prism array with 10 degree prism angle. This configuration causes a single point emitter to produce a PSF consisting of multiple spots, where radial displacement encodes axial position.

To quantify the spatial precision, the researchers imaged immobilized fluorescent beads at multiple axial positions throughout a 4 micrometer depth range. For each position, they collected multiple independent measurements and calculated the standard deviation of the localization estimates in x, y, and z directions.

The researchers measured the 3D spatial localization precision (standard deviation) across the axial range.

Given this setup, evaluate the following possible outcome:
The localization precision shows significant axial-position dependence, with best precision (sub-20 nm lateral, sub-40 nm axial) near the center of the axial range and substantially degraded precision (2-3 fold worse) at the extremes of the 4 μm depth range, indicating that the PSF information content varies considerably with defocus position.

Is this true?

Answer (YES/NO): NO